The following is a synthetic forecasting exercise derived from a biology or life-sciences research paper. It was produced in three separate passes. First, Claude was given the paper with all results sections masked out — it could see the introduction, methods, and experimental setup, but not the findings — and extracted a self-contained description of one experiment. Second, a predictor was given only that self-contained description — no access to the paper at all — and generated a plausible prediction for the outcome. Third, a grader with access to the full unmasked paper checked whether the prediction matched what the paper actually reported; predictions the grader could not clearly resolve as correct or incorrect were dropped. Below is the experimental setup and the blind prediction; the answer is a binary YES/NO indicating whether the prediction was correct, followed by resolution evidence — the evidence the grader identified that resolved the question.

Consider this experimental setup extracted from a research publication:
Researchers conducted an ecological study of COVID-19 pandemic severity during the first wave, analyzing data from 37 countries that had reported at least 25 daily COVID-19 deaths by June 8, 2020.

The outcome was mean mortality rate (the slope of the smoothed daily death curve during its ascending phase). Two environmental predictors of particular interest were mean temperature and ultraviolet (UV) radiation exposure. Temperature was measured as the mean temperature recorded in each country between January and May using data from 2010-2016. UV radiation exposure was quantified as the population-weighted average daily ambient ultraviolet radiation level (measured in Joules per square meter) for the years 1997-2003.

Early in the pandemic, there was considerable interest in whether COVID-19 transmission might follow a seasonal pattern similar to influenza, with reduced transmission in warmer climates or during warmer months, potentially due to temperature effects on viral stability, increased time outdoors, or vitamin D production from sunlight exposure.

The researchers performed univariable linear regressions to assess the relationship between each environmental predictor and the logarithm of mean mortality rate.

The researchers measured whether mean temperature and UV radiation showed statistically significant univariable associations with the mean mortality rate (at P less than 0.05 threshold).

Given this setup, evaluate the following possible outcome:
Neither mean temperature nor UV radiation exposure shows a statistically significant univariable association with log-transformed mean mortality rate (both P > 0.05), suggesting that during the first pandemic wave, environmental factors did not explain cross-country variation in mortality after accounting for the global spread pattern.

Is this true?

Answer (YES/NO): YES